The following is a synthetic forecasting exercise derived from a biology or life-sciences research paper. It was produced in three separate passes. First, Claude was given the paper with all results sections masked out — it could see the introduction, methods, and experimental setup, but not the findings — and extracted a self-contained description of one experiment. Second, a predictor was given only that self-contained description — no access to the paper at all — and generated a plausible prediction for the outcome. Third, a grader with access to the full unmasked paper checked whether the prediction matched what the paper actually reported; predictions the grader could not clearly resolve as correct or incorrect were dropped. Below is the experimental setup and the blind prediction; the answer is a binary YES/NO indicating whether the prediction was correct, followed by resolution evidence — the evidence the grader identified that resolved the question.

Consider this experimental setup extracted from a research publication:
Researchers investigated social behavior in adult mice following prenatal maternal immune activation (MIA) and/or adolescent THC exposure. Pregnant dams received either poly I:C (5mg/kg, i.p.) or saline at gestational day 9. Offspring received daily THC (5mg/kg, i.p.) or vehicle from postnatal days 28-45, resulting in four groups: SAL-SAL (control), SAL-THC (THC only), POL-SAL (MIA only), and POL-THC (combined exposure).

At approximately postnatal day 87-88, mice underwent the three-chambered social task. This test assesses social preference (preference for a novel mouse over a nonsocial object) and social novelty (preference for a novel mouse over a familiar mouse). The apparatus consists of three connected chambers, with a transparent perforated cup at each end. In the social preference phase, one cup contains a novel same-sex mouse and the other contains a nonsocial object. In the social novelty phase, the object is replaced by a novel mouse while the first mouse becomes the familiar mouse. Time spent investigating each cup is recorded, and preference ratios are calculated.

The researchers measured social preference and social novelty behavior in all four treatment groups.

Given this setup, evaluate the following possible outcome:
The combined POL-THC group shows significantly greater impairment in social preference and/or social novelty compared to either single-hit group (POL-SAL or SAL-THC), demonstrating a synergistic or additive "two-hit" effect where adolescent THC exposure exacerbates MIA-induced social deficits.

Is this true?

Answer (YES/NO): NO